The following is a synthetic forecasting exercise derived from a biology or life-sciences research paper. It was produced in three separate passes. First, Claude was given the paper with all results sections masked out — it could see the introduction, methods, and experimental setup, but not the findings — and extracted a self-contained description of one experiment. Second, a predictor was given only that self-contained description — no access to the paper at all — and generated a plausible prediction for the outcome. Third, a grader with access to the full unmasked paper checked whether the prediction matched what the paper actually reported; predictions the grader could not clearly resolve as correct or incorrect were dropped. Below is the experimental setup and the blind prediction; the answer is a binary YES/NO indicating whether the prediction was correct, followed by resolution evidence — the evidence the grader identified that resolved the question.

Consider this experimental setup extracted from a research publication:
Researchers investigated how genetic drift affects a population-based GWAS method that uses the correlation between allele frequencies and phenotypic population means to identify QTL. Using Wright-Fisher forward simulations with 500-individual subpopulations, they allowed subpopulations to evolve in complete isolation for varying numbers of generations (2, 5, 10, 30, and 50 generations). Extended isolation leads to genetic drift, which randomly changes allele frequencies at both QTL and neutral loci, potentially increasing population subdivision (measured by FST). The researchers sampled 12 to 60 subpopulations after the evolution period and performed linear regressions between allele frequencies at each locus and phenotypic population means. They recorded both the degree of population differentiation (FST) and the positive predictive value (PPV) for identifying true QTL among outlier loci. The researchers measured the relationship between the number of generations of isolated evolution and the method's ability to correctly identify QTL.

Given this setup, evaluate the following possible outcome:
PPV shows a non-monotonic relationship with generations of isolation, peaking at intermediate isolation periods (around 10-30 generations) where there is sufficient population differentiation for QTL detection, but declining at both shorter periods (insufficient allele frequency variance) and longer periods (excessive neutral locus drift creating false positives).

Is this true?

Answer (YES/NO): NO